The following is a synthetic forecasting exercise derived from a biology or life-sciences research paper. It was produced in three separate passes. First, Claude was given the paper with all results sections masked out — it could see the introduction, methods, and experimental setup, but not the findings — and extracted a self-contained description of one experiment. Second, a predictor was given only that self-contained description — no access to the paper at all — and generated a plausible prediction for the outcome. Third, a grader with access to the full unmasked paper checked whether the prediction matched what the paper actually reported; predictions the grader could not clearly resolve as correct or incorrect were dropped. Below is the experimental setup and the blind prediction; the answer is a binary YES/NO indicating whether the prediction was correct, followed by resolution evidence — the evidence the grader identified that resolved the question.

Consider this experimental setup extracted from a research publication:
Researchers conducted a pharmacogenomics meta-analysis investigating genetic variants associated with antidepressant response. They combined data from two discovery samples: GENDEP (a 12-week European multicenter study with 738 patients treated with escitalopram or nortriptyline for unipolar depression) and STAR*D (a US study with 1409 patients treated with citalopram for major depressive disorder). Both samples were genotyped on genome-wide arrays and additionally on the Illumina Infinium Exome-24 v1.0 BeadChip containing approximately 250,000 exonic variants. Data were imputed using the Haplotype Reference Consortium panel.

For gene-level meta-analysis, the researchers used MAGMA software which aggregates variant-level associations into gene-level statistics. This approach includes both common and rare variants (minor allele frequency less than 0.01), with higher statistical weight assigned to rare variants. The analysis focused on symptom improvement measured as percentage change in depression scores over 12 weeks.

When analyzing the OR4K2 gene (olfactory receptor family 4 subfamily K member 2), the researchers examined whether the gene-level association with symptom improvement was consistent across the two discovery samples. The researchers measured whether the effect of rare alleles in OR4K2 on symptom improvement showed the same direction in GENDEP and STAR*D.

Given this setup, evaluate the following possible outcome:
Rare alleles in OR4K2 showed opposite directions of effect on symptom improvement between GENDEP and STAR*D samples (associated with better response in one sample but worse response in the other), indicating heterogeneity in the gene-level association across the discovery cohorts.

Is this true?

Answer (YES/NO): YES